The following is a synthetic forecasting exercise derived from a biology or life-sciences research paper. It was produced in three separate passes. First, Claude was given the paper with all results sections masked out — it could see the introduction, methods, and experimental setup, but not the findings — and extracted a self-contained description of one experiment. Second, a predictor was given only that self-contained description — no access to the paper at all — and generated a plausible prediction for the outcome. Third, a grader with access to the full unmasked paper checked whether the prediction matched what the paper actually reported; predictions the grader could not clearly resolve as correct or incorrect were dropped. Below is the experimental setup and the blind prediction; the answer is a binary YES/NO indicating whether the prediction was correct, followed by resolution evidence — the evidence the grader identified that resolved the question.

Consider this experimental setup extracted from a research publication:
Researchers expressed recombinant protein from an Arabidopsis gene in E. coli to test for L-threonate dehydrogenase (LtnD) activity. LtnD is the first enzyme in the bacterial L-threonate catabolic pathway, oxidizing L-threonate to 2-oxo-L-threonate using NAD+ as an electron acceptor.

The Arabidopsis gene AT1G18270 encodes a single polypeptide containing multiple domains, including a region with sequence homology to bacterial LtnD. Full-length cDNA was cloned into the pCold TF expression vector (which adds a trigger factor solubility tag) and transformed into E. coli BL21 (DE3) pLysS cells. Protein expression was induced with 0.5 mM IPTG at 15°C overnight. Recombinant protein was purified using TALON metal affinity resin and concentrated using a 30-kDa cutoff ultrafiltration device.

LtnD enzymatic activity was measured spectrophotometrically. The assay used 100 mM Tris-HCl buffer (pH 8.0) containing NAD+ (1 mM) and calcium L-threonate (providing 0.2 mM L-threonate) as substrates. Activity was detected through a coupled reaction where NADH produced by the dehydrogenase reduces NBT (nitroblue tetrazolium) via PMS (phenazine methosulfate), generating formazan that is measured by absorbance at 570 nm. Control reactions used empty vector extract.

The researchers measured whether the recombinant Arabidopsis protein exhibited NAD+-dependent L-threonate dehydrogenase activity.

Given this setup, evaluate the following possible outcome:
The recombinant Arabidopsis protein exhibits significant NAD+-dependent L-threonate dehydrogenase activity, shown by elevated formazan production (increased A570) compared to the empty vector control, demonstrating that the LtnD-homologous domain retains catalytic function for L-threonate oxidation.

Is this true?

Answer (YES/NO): NO